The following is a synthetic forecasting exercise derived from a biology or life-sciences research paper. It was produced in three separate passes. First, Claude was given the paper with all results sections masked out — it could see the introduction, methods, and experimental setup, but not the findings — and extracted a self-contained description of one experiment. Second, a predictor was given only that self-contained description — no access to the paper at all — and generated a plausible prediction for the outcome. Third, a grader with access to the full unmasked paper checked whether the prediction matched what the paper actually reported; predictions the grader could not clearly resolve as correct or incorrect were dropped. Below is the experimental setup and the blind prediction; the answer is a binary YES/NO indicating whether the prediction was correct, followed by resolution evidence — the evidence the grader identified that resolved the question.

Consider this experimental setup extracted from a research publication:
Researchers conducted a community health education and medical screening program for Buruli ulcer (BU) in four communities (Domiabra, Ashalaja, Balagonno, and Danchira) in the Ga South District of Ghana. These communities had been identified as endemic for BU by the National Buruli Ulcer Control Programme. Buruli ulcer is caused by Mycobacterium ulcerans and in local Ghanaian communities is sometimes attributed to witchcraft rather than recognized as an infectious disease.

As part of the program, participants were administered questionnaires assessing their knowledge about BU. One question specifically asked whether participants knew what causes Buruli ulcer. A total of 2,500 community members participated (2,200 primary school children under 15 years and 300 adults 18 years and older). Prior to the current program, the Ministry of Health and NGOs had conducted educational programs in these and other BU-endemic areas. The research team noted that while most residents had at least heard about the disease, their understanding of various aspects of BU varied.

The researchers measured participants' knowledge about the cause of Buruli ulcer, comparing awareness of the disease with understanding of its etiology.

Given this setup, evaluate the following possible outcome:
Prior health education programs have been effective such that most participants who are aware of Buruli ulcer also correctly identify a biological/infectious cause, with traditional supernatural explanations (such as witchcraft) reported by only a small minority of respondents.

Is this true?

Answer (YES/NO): NO